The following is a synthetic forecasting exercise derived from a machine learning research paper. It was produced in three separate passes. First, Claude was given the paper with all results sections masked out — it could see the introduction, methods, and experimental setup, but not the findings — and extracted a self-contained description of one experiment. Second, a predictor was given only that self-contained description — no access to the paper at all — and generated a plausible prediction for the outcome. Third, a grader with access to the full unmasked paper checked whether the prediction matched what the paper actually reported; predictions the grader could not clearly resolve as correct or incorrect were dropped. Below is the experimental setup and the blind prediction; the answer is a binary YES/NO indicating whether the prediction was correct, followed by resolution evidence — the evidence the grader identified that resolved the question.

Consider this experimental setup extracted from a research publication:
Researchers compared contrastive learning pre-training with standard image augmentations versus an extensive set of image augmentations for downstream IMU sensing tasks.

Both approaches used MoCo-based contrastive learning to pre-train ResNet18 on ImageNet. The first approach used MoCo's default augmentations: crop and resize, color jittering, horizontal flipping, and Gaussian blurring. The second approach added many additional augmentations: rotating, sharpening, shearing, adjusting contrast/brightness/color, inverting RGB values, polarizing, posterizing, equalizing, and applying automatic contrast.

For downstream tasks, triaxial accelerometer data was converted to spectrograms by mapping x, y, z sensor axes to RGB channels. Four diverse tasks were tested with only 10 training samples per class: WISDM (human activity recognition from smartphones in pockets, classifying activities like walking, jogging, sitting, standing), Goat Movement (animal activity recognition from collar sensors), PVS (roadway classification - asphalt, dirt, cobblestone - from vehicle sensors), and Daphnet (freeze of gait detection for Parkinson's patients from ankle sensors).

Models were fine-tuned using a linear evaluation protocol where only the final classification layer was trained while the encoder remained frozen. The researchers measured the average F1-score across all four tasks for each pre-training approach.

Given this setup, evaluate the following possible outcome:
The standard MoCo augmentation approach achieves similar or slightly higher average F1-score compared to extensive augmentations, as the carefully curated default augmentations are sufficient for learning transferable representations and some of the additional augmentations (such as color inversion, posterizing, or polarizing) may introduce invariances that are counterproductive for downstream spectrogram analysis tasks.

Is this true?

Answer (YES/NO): YES